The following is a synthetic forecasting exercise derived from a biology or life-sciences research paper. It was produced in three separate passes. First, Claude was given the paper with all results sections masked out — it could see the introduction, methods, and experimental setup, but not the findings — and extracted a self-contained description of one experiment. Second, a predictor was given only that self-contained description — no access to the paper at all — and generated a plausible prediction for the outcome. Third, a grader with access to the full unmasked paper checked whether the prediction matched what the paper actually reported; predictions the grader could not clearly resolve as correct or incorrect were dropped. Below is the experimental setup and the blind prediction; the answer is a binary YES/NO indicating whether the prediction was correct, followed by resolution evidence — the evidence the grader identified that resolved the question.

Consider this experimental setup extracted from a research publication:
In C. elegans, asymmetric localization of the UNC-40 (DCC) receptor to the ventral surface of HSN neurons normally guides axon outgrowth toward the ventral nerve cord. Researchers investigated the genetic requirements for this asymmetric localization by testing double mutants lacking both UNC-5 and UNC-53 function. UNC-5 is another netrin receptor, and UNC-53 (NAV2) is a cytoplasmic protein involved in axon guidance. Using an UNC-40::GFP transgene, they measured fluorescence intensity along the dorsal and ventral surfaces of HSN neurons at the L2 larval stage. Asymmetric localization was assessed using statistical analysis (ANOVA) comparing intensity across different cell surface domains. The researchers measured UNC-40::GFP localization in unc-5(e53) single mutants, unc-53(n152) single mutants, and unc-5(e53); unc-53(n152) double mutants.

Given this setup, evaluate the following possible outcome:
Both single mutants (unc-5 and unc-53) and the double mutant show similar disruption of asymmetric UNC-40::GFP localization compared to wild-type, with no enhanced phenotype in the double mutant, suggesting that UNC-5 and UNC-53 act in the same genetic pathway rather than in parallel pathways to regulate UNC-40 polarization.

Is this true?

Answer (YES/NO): NO